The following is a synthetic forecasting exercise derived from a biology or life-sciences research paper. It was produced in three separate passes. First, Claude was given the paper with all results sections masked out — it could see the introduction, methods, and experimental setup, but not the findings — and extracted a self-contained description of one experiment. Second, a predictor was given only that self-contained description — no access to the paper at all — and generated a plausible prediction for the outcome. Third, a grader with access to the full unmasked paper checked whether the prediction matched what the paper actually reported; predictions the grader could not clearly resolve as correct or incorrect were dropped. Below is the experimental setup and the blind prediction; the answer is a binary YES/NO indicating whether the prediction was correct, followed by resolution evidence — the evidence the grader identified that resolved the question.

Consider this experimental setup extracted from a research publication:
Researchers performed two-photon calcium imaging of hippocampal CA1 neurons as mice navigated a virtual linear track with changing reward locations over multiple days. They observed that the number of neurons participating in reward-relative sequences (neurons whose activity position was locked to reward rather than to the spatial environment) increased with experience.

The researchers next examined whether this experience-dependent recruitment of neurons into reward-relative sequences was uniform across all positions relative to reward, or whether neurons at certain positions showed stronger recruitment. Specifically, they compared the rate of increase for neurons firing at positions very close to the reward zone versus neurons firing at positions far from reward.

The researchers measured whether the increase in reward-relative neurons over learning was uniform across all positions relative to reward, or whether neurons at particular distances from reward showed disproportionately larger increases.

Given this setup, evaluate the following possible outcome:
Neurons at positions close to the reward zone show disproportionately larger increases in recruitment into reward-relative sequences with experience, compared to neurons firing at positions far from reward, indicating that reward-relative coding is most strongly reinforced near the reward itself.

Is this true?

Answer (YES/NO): YES